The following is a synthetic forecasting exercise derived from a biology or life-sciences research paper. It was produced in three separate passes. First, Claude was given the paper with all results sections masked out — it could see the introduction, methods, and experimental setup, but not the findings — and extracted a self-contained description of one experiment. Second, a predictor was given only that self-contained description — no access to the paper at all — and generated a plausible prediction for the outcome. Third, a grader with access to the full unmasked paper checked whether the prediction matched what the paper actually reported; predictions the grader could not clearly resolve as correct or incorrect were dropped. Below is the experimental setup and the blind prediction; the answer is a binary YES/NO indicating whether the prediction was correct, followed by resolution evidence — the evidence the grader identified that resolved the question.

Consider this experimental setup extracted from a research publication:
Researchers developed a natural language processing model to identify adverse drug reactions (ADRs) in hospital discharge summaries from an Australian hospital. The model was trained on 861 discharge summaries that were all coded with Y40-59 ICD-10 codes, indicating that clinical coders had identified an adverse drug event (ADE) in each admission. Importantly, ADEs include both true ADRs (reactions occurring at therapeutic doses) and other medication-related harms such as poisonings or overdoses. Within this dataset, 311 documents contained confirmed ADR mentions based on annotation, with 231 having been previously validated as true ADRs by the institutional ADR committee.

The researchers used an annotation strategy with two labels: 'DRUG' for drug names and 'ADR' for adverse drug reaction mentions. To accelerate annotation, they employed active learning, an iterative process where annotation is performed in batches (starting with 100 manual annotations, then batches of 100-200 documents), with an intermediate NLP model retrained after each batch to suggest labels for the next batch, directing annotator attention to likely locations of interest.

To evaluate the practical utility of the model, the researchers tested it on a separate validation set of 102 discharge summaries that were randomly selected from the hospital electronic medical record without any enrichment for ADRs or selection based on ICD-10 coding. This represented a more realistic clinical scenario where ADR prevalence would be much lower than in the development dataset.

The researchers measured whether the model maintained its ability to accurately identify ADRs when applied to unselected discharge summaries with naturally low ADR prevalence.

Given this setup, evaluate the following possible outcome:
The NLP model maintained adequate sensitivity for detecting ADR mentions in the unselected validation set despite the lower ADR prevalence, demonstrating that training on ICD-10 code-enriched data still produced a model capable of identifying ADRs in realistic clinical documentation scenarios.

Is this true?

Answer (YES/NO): YES